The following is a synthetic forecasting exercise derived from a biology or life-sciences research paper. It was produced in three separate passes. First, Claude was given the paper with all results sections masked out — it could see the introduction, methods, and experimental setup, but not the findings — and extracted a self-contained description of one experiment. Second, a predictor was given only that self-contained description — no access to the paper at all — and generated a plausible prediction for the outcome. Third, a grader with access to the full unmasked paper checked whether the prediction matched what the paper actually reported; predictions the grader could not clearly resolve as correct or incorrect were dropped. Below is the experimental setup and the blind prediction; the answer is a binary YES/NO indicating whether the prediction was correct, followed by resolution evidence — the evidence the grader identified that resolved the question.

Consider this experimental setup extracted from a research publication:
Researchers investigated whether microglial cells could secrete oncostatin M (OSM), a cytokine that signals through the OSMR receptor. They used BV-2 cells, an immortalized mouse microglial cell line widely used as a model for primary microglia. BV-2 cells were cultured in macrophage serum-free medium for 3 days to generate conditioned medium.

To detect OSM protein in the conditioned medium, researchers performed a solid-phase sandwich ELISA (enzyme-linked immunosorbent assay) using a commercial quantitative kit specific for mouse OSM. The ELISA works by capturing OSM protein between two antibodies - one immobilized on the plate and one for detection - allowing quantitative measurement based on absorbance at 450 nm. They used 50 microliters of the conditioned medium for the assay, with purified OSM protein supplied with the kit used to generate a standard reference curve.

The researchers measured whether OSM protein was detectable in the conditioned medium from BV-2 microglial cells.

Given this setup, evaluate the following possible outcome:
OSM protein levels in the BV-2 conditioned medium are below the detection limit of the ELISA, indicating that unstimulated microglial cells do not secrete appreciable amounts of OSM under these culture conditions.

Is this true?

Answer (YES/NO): NO